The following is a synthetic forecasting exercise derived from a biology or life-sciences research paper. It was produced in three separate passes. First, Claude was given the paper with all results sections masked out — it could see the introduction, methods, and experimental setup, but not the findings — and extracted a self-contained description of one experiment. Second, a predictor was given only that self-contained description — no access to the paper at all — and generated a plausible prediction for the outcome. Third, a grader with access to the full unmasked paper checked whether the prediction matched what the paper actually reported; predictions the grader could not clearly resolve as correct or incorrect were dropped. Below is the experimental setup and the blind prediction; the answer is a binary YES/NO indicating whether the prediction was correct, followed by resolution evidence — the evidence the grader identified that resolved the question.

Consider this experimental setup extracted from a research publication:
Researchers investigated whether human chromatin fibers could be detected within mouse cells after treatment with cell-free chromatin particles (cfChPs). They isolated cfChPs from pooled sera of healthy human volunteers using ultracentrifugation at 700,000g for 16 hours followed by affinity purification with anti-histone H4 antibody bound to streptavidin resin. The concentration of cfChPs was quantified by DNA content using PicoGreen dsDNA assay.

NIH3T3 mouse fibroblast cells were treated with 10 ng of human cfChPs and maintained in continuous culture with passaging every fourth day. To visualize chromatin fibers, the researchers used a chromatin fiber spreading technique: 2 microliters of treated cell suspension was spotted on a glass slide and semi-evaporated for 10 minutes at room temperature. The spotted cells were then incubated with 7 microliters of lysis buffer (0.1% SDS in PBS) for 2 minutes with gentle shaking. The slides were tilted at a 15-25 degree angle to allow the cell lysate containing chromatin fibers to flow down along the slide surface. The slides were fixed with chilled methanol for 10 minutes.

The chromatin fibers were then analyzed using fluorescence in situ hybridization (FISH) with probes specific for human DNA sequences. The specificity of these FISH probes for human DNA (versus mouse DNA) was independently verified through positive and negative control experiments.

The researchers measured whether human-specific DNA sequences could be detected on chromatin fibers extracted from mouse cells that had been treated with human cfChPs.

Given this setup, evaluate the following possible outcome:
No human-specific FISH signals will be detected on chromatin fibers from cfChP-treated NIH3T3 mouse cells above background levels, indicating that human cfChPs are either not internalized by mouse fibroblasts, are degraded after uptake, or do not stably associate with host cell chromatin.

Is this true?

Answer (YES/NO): NO